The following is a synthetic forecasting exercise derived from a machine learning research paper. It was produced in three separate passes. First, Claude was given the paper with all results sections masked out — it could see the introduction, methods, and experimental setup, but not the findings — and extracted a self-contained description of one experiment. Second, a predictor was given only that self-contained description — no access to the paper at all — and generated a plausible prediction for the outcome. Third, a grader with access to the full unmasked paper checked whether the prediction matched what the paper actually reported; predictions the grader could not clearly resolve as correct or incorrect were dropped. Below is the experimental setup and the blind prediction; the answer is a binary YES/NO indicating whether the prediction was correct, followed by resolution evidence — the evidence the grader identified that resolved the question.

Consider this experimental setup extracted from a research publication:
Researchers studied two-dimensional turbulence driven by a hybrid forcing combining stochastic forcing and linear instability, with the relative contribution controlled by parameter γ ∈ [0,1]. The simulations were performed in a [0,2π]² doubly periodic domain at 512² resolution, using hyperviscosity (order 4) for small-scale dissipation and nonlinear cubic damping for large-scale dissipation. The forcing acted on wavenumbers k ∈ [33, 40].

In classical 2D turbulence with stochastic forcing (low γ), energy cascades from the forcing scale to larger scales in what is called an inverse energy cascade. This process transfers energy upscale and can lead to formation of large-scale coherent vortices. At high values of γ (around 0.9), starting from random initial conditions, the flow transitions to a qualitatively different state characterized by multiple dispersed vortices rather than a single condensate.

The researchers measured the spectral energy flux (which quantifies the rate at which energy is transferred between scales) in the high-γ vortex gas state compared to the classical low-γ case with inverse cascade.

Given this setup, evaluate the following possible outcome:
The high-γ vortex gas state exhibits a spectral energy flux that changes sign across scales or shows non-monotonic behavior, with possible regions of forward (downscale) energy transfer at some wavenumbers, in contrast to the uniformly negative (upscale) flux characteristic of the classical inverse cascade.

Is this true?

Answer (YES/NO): YES